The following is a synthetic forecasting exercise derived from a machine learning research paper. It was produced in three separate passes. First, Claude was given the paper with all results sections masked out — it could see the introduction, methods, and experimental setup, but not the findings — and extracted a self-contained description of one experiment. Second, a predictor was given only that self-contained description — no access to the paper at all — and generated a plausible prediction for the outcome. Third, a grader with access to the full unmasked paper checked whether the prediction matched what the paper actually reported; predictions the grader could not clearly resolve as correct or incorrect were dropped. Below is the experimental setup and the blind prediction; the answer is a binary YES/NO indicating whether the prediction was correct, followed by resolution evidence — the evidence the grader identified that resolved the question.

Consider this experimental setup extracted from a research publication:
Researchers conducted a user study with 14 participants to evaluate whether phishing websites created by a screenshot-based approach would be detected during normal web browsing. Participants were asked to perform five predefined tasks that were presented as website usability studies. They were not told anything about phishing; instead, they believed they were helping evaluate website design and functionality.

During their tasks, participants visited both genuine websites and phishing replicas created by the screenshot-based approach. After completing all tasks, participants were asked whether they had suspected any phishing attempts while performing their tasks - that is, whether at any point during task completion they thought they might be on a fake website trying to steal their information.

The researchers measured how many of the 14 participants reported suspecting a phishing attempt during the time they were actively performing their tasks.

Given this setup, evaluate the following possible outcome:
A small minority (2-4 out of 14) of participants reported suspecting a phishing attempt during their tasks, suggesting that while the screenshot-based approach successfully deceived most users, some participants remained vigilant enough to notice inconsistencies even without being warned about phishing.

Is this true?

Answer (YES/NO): YES